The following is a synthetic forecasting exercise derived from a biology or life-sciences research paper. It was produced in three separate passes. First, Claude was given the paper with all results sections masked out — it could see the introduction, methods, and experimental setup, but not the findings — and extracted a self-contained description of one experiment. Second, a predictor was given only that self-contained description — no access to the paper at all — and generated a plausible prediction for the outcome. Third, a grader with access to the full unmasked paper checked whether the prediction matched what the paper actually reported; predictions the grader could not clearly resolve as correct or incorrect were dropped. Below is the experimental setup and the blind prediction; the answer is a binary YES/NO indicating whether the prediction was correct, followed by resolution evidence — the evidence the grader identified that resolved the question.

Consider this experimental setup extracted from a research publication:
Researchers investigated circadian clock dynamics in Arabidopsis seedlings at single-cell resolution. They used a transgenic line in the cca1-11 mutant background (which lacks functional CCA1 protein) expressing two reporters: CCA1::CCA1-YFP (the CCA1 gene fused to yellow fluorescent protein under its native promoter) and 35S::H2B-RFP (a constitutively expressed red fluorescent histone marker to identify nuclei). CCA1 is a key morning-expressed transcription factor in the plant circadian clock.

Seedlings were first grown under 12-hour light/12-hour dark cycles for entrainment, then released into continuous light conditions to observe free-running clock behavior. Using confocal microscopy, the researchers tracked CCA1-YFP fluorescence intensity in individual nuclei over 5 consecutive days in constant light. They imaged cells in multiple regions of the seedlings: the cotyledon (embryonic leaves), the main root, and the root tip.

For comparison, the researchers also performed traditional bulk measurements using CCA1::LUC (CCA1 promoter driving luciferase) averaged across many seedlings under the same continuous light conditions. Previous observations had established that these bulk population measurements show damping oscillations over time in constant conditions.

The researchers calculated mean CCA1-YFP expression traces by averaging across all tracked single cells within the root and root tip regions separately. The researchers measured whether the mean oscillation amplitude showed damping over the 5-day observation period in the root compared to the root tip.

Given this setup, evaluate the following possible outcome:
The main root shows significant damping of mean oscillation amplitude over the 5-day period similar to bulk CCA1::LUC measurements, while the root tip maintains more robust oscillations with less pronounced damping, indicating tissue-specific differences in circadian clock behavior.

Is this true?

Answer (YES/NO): YES